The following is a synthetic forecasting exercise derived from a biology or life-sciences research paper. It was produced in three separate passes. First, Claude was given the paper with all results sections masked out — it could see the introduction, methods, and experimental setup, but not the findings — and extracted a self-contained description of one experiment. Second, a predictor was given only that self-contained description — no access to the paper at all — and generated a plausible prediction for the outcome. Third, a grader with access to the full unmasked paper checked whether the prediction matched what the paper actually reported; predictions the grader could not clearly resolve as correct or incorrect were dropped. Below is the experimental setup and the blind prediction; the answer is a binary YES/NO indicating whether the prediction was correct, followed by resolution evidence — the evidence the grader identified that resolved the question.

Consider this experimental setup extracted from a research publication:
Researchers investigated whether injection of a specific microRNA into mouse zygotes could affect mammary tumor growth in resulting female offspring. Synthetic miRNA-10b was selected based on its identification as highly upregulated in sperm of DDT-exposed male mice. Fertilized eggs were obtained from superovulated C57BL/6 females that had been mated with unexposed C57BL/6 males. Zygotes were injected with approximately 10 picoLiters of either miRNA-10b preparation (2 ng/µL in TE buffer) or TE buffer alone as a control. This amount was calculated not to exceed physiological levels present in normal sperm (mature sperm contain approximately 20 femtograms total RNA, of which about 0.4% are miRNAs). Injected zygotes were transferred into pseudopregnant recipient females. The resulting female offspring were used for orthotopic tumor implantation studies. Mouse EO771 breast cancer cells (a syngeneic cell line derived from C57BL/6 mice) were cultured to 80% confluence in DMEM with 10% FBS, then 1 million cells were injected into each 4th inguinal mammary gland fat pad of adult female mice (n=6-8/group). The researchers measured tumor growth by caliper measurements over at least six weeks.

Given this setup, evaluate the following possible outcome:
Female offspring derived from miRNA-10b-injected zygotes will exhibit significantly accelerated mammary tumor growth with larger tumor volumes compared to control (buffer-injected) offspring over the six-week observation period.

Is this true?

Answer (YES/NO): YES